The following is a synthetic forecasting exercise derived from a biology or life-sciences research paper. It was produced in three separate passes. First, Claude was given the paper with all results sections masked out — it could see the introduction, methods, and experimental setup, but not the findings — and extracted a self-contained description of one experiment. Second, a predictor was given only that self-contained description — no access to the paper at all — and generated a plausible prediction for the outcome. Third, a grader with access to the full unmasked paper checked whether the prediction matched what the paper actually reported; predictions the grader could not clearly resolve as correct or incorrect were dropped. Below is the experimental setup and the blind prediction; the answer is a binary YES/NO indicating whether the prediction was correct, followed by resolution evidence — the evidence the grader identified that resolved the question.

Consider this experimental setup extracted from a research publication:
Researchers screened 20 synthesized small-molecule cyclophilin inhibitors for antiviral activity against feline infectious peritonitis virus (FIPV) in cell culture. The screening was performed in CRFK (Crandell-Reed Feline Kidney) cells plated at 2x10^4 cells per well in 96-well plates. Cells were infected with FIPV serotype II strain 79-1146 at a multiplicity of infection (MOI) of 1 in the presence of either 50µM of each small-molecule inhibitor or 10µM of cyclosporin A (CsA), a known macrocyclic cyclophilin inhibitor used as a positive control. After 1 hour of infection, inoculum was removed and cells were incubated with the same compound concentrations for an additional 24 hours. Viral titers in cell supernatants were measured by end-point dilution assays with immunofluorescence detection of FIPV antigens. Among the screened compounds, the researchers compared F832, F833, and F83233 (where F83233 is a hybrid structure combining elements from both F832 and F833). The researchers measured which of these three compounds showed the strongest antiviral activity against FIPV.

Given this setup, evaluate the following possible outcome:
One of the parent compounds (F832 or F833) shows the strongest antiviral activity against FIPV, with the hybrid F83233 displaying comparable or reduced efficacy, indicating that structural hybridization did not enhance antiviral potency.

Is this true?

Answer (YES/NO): NO